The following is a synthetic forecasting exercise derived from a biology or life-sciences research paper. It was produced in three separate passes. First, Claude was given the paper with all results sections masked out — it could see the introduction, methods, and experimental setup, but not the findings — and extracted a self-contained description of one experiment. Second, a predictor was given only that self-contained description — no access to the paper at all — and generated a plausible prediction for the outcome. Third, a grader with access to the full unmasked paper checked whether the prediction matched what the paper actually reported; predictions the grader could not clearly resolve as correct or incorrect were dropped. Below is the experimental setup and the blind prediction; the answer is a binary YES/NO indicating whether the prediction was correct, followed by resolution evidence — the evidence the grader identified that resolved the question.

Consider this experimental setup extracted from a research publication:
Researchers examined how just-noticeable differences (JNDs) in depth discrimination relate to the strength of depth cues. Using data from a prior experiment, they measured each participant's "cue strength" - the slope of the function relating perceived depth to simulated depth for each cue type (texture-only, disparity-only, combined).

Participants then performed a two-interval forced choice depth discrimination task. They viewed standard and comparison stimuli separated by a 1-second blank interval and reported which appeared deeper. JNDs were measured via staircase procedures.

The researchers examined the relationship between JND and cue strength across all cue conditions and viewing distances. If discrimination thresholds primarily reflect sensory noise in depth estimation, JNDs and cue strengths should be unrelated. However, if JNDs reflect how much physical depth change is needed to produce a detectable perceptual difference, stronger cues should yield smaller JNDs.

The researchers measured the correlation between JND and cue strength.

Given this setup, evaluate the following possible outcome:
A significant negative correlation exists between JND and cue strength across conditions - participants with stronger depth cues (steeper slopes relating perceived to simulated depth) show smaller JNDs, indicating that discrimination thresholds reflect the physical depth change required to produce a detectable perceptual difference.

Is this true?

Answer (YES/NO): YES